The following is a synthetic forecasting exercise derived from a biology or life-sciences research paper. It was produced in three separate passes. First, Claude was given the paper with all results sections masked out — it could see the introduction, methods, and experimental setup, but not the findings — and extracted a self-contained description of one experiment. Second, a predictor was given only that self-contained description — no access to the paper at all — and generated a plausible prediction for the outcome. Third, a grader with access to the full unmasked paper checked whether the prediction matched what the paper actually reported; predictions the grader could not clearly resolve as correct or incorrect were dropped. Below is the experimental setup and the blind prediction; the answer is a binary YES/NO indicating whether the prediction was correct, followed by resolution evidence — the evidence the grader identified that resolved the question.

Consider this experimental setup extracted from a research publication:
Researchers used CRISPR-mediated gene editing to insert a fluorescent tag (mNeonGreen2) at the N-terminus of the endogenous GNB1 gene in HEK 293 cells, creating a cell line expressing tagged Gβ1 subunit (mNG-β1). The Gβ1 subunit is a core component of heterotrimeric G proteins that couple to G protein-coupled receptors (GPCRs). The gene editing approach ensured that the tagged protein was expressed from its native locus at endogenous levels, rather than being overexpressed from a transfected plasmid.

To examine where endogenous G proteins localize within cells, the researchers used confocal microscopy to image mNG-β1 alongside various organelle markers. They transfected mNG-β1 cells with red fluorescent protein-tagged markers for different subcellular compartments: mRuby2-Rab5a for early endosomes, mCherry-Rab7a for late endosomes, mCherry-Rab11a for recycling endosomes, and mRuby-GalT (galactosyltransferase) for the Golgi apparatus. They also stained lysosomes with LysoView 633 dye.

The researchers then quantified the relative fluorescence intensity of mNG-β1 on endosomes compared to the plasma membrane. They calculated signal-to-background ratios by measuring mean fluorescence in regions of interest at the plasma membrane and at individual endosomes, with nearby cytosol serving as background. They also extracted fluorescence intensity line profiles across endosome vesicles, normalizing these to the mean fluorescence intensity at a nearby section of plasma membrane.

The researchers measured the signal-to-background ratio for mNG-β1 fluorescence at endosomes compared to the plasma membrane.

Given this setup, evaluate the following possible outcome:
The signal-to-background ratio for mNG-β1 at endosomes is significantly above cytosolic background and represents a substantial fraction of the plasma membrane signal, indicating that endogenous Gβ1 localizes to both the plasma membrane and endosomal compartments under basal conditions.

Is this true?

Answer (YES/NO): NO